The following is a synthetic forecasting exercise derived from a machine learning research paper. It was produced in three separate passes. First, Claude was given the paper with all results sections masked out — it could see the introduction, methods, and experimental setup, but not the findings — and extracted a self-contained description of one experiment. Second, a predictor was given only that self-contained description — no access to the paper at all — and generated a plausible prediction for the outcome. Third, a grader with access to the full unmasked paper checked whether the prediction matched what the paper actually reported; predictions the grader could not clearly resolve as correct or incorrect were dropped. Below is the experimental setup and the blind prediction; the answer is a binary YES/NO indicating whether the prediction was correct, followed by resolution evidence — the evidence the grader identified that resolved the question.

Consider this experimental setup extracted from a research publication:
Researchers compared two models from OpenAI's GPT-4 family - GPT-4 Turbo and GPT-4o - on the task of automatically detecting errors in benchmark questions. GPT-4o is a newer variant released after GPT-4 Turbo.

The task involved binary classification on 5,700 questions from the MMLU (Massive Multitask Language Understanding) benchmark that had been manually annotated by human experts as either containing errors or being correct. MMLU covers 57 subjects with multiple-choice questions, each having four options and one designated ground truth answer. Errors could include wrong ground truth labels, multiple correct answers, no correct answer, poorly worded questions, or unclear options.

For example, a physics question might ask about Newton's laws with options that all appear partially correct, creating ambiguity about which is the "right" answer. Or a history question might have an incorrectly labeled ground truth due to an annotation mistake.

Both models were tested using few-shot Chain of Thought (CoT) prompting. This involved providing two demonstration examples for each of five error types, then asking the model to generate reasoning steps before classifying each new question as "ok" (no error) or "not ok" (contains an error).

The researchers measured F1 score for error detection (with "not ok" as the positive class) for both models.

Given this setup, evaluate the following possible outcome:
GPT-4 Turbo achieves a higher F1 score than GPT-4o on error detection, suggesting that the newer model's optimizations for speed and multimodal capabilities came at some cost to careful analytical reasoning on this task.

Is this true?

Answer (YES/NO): YES